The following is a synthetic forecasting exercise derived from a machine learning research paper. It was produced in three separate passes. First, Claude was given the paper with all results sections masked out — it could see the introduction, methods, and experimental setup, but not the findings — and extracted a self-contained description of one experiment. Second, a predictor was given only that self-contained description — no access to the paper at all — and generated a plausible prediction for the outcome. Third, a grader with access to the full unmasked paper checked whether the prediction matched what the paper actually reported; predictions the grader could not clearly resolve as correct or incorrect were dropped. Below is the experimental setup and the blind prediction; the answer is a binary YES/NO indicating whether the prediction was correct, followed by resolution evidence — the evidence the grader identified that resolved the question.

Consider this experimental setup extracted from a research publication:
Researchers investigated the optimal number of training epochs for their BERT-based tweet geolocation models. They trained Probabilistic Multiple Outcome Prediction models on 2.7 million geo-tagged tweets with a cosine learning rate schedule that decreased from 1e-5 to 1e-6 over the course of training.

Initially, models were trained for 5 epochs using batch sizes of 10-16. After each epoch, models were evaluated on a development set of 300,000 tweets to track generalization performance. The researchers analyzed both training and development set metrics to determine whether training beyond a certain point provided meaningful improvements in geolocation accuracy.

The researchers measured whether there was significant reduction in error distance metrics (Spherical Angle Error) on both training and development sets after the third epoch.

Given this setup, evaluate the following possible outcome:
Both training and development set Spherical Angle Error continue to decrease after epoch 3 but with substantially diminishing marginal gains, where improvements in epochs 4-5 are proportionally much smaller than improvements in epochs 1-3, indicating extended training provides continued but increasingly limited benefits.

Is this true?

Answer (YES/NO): NO